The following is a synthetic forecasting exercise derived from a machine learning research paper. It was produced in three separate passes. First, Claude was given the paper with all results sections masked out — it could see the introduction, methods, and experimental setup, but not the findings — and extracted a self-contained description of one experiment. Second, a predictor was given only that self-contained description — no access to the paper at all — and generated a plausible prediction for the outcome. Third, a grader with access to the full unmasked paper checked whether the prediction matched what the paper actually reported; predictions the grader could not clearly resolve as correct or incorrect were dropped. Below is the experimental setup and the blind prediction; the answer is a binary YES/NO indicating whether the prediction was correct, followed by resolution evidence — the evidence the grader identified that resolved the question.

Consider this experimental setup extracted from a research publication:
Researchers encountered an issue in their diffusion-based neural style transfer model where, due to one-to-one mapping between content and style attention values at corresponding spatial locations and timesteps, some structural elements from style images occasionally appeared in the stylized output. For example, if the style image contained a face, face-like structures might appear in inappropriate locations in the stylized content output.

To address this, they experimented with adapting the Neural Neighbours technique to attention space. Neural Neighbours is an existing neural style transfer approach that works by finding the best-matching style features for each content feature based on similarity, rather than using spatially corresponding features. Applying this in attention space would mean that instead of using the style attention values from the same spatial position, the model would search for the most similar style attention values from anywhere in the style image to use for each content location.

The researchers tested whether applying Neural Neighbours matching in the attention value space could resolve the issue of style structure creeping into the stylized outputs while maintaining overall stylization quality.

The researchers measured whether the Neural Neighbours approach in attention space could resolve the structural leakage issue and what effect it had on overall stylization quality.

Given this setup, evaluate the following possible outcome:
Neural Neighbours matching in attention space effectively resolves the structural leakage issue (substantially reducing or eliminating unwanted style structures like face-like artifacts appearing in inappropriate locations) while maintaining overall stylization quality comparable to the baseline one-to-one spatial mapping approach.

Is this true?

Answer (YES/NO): NO